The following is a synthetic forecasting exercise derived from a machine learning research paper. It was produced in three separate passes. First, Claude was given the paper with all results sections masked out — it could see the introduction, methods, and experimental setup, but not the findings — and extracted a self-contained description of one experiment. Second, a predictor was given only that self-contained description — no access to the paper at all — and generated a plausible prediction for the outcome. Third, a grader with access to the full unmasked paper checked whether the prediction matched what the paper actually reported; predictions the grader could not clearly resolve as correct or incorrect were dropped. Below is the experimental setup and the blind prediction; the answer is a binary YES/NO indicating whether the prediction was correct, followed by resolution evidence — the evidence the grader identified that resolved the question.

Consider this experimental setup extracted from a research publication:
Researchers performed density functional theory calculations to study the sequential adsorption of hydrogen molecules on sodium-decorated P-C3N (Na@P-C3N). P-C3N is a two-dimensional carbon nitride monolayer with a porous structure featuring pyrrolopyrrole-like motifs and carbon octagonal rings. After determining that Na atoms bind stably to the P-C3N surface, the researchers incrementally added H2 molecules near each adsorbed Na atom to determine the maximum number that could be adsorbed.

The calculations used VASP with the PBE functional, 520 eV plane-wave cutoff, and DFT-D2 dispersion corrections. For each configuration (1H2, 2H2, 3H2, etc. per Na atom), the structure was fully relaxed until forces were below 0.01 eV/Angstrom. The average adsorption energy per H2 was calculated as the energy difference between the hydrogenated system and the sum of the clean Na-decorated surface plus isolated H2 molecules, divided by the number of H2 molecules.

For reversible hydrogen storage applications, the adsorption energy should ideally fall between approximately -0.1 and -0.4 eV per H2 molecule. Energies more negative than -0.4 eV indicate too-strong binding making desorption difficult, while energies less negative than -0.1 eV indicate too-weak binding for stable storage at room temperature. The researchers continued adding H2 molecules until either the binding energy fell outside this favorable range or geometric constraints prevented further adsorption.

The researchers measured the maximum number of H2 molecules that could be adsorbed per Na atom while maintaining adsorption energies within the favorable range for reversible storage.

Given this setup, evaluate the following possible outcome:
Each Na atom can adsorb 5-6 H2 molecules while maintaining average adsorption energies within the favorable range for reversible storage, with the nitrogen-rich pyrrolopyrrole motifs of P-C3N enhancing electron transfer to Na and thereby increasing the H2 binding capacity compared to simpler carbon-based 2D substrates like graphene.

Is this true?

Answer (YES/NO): NO